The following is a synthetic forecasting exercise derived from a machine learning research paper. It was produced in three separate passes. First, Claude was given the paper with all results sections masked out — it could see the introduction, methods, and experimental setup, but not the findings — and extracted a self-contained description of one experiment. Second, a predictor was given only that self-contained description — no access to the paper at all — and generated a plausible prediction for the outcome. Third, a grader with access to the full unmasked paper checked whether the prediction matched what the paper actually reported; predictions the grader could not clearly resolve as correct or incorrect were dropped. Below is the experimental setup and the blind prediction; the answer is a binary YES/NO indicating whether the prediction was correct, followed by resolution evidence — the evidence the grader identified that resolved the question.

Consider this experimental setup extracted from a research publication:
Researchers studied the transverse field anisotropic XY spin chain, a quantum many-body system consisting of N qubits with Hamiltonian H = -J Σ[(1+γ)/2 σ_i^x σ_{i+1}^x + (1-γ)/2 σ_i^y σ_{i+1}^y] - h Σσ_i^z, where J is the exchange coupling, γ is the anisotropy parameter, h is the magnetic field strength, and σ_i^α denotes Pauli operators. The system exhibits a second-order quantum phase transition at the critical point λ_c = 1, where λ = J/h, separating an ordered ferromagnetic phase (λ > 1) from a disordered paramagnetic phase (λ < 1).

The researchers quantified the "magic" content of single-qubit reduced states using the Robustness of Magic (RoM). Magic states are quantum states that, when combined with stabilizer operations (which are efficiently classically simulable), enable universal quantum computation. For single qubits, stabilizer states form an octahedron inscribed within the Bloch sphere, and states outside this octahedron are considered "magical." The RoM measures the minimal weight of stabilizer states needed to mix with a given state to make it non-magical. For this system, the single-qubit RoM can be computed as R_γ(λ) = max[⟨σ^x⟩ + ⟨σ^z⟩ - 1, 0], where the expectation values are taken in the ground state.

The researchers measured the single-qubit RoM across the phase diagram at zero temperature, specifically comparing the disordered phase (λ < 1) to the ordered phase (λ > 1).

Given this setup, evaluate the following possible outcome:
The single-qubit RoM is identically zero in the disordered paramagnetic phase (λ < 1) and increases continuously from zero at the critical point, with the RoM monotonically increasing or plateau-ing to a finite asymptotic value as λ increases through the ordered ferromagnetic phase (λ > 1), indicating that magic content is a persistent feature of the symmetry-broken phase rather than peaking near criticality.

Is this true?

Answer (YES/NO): NO